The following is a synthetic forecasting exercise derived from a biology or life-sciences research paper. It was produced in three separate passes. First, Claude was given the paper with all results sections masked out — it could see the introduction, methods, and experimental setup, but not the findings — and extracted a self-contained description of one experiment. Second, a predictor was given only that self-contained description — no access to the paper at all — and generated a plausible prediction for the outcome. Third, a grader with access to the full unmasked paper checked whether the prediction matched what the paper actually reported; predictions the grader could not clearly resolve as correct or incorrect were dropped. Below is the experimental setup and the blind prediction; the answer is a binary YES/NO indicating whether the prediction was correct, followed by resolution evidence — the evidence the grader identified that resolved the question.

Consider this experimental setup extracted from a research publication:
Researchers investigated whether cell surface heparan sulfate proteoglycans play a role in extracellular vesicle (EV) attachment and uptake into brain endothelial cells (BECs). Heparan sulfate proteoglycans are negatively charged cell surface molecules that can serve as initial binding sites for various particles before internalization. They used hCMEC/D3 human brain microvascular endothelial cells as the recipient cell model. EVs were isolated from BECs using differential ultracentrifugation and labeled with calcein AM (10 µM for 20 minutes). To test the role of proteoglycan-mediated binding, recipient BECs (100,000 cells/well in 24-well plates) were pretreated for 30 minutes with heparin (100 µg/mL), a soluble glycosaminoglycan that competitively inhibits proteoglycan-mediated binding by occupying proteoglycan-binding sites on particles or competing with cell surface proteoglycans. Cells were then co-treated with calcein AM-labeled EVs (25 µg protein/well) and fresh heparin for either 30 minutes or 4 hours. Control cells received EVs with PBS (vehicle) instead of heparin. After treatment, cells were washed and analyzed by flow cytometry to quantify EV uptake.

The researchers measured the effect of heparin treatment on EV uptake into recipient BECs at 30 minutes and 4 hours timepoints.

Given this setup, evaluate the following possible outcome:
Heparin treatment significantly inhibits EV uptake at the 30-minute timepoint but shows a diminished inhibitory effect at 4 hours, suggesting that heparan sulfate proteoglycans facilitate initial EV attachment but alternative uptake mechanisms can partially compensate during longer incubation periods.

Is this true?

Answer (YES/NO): NO